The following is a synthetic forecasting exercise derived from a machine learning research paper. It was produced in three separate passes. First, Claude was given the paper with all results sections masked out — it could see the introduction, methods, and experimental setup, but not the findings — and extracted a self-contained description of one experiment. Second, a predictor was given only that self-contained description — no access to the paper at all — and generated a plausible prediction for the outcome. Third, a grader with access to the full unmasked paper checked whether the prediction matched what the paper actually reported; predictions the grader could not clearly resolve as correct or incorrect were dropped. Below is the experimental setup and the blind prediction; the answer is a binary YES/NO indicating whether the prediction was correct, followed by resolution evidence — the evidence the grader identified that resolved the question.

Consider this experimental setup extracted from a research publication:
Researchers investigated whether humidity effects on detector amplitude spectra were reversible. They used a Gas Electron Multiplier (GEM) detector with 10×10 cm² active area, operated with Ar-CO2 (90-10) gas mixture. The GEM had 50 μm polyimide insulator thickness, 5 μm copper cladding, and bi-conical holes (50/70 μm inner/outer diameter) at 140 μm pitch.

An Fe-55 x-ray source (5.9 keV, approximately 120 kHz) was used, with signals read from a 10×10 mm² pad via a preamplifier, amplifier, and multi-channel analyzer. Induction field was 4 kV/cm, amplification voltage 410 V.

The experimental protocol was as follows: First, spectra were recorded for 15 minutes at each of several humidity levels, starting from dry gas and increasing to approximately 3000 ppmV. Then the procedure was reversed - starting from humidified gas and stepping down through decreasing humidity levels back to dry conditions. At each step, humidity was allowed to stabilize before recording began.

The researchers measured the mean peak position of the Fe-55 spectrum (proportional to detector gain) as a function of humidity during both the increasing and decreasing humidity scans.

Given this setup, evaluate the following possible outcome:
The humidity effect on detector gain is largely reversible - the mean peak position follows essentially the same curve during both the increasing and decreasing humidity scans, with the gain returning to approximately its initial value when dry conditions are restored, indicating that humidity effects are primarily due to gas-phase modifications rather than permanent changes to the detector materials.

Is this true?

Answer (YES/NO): NO